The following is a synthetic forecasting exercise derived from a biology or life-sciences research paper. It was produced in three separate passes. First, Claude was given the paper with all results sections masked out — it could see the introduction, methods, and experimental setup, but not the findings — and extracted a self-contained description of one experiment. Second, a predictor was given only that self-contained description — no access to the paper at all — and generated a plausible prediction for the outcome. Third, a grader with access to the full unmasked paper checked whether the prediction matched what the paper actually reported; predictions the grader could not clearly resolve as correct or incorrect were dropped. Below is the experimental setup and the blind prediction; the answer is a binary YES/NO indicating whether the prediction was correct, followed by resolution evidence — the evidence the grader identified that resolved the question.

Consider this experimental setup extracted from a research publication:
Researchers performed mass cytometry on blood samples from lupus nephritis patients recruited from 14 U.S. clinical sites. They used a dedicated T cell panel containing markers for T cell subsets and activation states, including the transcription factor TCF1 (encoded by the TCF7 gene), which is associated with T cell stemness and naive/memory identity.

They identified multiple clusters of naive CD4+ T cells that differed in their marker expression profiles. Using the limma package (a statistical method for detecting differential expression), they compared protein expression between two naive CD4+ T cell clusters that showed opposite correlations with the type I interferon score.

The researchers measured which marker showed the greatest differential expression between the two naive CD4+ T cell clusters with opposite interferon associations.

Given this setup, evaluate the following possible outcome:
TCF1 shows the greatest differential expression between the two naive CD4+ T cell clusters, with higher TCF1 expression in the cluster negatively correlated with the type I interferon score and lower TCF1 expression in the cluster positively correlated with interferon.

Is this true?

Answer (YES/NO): NO